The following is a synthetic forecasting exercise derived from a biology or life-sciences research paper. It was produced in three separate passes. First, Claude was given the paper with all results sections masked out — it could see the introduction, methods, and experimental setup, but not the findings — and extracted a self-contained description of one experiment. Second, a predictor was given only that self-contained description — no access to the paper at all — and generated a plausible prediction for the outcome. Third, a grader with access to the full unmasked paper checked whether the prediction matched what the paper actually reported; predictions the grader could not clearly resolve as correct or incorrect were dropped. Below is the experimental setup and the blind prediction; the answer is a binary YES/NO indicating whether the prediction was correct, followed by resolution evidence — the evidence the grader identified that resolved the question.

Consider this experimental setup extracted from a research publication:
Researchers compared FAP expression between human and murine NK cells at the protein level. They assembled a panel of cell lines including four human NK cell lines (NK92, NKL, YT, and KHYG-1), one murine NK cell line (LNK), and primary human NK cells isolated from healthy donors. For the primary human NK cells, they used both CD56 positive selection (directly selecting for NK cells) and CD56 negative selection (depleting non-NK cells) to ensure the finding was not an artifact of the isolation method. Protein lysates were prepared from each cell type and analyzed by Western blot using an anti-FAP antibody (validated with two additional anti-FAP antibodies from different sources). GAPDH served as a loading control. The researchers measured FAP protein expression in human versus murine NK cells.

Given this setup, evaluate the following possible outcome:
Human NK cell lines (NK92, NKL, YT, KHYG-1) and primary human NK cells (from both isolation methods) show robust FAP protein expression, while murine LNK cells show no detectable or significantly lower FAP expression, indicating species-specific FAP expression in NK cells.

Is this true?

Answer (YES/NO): YES